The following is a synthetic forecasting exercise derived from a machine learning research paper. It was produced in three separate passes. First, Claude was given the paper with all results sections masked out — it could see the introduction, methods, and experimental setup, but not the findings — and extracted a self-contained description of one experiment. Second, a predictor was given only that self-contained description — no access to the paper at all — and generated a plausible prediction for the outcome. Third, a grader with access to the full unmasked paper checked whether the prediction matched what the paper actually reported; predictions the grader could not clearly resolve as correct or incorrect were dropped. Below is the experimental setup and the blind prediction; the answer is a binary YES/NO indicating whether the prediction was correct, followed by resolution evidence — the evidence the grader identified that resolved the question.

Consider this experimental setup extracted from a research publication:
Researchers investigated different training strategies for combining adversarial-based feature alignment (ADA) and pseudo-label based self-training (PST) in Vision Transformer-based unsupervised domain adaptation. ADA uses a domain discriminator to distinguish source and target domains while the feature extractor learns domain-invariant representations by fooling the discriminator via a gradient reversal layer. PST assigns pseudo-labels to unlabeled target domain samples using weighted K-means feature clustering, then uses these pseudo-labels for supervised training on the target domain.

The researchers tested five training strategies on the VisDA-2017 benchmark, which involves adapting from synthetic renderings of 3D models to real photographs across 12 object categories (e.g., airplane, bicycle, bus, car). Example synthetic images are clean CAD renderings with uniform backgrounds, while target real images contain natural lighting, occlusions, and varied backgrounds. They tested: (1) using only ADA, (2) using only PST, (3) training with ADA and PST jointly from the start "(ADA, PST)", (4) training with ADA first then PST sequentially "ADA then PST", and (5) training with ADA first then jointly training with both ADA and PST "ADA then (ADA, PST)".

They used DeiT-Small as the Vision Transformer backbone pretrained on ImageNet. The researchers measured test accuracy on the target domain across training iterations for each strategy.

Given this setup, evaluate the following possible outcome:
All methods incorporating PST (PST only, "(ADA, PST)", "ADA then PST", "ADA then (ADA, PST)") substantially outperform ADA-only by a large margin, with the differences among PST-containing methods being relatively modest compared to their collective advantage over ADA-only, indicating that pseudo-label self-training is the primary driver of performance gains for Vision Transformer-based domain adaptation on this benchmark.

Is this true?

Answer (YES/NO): NO